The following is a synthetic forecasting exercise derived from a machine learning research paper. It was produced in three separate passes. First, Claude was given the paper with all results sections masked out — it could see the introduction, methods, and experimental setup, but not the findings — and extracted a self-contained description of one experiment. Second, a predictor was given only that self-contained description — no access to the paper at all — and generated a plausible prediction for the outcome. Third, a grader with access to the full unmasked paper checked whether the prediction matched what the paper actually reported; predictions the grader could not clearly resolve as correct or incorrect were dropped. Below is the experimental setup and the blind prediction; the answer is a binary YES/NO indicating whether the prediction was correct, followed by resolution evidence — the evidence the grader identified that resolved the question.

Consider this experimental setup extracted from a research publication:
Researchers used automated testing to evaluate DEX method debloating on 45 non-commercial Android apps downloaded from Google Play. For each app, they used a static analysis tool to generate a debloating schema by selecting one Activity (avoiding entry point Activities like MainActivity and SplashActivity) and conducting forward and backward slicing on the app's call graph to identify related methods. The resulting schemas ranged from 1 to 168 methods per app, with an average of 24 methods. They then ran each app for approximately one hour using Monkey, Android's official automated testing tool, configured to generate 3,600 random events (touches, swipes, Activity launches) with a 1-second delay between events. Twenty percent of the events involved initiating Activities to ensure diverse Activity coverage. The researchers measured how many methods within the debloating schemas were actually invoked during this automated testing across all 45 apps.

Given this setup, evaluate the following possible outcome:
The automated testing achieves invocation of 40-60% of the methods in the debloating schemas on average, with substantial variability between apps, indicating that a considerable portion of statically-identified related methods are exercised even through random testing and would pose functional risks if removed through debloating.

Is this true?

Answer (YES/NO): NO